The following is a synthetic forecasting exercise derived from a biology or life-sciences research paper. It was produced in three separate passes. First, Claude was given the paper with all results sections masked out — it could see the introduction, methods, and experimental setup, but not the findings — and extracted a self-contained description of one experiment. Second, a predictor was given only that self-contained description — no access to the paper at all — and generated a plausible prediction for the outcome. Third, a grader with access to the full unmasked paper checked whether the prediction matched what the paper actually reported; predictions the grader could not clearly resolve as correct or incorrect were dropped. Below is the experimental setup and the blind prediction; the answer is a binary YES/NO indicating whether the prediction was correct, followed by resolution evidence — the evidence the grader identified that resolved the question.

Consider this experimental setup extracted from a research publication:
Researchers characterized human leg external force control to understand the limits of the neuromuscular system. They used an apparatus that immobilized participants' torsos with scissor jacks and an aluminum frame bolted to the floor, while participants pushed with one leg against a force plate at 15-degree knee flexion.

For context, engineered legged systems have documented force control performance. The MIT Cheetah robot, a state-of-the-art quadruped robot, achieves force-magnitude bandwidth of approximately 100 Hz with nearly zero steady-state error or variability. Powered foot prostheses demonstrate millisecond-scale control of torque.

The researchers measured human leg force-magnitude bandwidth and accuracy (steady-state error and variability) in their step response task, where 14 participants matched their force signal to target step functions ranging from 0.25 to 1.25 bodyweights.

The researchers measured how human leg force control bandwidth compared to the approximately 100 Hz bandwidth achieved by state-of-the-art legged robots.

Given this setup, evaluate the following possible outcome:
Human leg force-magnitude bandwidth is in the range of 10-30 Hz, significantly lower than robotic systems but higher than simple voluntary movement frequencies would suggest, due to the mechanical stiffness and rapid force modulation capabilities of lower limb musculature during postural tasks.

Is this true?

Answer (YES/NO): NO